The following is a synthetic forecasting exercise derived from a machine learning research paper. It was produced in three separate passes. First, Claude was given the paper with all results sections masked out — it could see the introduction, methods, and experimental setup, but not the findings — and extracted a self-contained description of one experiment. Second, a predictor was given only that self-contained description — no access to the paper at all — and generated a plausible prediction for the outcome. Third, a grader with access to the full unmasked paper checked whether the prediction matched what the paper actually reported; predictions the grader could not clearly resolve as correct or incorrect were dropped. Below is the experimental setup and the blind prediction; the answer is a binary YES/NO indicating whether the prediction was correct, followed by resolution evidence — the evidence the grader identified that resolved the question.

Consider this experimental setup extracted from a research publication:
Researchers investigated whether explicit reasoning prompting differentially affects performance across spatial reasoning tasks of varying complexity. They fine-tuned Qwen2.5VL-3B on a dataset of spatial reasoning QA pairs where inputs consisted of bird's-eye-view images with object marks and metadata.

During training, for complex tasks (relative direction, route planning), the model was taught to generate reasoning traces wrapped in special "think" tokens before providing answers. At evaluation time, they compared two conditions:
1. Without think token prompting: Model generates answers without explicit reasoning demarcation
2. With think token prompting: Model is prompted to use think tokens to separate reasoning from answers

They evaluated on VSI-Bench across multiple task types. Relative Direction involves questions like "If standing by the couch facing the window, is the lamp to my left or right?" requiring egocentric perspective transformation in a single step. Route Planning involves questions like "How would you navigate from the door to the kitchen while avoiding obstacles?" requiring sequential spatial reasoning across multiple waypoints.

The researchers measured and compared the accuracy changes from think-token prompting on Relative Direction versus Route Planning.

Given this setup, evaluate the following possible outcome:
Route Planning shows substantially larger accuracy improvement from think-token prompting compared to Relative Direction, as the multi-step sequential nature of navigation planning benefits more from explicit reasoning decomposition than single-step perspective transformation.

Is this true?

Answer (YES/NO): YES